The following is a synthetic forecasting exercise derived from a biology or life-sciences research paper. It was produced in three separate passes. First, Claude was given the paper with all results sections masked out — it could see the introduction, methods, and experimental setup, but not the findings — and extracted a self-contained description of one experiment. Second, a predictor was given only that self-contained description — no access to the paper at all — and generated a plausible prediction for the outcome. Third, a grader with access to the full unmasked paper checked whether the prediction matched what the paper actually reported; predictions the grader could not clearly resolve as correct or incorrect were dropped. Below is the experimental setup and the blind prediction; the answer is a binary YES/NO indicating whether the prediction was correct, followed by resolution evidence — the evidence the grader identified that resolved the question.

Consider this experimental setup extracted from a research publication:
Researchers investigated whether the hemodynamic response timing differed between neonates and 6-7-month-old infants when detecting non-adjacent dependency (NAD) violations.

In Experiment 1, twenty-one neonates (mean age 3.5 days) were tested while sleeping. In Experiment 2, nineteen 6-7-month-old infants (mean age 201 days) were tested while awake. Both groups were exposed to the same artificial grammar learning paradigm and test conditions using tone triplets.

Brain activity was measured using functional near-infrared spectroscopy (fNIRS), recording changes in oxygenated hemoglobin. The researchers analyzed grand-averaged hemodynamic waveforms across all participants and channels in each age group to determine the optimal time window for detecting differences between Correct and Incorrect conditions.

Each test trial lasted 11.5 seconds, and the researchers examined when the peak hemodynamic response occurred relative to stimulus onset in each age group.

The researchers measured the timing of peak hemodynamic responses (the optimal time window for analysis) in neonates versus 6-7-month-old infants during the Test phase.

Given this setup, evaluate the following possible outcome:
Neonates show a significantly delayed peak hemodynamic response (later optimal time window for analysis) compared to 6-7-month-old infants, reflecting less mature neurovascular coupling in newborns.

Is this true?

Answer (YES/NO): NO